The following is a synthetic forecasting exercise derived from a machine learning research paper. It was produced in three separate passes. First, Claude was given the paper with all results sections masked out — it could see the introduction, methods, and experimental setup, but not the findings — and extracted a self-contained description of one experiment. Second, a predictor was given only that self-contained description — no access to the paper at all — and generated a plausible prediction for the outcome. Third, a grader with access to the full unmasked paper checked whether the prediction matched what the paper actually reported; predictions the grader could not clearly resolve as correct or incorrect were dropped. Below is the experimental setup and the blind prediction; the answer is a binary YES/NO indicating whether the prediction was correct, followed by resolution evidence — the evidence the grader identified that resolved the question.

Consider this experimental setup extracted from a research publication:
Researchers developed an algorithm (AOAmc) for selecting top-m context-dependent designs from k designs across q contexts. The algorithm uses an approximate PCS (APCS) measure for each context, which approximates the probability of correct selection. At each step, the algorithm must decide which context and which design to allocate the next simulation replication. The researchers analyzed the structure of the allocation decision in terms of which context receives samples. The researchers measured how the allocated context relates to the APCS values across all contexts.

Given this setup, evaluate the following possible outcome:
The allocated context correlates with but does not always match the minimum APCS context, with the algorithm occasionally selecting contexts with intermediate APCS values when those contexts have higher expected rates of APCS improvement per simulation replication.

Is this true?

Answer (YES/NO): NO